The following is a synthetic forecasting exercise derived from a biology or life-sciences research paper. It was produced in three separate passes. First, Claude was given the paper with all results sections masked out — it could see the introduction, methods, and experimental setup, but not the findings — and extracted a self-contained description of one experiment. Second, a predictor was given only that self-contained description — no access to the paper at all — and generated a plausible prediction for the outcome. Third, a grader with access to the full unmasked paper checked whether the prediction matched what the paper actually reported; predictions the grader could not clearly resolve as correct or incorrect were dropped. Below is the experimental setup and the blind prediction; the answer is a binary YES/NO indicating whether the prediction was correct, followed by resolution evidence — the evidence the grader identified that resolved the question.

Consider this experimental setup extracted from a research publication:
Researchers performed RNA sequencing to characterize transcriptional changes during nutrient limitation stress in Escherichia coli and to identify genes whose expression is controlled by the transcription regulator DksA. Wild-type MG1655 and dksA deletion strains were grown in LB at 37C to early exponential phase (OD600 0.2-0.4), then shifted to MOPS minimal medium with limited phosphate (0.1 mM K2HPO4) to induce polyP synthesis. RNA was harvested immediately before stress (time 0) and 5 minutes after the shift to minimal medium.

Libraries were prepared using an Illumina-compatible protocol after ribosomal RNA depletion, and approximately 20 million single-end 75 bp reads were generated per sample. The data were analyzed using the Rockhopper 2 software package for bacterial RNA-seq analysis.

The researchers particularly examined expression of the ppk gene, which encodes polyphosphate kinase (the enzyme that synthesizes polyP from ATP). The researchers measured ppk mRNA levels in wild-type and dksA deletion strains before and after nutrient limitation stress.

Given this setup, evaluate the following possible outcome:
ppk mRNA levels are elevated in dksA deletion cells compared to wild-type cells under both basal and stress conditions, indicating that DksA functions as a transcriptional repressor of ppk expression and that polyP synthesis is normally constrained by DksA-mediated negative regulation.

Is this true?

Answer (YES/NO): NO